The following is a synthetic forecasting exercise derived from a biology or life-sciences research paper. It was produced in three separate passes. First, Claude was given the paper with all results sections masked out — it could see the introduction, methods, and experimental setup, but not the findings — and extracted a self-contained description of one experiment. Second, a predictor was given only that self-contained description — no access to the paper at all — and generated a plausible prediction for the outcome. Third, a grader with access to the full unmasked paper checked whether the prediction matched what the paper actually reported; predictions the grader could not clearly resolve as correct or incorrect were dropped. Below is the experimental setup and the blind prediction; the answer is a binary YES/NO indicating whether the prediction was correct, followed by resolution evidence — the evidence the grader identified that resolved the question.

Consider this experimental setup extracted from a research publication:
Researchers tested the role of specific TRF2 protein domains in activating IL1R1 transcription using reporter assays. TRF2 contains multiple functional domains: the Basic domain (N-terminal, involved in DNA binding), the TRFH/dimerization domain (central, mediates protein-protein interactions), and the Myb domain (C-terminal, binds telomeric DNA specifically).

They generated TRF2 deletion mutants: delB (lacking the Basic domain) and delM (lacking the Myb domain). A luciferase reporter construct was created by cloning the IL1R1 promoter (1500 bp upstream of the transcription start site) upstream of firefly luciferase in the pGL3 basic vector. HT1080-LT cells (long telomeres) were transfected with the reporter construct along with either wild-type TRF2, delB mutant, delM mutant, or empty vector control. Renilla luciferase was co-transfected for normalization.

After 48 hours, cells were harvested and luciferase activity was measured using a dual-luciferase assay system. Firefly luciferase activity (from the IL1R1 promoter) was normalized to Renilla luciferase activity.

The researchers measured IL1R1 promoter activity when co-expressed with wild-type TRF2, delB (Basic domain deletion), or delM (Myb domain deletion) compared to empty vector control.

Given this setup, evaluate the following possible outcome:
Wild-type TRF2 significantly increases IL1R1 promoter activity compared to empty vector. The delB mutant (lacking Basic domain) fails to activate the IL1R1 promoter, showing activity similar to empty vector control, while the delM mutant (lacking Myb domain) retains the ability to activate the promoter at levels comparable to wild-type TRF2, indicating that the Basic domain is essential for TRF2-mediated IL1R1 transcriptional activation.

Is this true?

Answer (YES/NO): NO